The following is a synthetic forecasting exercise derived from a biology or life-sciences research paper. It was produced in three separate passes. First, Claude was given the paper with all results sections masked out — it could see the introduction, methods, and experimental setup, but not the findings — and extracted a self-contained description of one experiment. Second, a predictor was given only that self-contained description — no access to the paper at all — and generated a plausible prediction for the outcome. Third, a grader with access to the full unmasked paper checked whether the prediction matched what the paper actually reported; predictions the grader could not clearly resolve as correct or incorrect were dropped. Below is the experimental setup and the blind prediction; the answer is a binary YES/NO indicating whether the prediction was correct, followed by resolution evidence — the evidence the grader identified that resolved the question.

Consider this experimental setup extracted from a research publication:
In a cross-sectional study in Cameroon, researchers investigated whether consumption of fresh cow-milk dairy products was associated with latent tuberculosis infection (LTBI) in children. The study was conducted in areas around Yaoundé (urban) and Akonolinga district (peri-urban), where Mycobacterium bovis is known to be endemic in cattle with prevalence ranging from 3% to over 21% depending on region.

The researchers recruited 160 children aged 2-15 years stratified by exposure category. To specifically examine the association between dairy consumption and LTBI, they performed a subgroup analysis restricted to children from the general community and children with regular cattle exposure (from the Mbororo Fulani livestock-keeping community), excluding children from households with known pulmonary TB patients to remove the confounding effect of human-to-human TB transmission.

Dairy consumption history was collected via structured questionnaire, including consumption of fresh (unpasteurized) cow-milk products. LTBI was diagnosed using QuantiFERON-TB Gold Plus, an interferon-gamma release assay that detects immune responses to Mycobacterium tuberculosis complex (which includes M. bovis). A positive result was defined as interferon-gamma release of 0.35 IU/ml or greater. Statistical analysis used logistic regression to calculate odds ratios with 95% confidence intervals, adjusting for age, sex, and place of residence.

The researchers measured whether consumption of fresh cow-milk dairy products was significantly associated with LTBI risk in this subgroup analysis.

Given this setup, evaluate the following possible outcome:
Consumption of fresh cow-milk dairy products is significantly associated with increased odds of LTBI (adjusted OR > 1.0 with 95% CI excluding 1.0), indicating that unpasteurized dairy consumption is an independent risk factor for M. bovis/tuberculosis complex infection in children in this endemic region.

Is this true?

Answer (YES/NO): NO